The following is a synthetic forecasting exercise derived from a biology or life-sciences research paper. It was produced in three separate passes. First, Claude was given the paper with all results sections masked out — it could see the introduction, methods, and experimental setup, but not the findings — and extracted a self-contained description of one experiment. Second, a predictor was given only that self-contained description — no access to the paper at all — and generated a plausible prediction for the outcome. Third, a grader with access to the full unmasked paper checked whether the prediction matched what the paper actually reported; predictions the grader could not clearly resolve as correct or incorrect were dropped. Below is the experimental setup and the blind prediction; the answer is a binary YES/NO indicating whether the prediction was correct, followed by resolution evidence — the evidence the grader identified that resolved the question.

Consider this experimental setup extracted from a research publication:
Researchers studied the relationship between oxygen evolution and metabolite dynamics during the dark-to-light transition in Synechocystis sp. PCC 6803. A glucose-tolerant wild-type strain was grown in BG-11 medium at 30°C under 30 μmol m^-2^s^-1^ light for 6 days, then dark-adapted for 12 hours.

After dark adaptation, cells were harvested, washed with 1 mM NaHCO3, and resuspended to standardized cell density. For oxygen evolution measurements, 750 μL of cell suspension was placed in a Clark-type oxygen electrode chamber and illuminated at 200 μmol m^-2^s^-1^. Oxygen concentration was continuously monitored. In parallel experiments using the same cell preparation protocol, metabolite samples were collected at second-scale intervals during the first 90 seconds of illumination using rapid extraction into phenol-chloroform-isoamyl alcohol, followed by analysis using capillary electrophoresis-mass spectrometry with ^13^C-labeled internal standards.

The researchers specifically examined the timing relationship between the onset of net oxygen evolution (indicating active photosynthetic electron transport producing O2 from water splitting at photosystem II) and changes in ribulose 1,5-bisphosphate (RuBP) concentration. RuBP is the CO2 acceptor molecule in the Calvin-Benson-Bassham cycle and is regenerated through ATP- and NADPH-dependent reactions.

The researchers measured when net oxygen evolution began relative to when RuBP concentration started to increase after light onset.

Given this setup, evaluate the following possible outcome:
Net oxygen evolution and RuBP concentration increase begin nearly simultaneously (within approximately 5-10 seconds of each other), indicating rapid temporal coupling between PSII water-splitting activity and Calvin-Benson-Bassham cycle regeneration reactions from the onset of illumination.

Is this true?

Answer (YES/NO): NO